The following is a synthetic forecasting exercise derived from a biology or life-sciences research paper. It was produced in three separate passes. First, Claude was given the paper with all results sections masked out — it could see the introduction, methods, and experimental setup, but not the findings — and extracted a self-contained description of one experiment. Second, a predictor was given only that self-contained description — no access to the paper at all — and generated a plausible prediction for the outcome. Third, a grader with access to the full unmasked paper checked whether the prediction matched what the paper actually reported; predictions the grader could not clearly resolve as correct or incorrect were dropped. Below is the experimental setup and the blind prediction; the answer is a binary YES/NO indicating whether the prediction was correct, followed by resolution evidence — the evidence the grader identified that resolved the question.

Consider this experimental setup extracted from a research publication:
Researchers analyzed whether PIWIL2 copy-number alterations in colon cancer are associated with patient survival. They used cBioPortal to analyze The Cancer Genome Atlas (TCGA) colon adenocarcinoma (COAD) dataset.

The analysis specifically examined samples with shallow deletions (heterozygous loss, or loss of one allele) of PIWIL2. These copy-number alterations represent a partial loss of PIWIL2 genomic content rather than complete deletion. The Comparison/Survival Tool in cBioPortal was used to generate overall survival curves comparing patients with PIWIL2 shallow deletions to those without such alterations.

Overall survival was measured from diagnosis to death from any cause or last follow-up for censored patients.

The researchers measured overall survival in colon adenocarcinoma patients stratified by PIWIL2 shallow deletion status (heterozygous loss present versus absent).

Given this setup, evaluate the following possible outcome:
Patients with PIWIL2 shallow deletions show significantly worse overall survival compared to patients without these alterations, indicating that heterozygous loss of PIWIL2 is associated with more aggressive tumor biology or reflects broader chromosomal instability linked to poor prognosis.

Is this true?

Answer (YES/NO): YES